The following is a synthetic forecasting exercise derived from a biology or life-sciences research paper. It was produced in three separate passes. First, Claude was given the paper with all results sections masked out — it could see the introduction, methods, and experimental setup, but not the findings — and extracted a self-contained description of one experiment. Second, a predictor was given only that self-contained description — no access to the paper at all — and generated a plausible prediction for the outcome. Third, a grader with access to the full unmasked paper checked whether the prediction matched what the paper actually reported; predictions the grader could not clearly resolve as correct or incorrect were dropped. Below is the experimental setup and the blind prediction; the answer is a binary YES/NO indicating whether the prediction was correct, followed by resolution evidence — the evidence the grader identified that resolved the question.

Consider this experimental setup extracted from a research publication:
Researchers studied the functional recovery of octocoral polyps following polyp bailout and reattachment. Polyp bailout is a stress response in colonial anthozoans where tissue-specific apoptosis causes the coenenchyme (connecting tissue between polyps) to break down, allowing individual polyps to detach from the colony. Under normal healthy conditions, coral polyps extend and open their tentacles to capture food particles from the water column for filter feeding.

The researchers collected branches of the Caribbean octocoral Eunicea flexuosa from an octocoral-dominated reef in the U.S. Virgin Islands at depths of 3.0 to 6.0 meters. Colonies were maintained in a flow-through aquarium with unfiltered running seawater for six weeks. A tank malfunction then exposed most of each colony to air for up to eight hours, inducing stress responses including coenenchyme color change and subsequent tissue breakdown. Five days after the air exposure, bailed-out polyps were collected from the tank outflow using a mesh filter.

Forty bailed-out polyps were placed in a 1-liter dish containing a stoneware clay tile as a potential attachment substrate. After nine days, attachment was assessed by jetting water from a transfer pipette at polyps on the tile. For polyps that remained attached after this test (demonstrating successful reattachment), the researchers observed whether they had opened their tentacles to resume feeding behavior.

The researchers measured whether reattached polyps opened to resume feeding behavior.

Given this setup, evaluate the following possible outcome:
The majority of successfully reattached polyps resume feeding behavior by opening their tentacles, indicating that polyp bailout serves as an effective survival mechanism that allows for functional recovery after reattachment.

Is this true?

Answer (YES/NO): NO